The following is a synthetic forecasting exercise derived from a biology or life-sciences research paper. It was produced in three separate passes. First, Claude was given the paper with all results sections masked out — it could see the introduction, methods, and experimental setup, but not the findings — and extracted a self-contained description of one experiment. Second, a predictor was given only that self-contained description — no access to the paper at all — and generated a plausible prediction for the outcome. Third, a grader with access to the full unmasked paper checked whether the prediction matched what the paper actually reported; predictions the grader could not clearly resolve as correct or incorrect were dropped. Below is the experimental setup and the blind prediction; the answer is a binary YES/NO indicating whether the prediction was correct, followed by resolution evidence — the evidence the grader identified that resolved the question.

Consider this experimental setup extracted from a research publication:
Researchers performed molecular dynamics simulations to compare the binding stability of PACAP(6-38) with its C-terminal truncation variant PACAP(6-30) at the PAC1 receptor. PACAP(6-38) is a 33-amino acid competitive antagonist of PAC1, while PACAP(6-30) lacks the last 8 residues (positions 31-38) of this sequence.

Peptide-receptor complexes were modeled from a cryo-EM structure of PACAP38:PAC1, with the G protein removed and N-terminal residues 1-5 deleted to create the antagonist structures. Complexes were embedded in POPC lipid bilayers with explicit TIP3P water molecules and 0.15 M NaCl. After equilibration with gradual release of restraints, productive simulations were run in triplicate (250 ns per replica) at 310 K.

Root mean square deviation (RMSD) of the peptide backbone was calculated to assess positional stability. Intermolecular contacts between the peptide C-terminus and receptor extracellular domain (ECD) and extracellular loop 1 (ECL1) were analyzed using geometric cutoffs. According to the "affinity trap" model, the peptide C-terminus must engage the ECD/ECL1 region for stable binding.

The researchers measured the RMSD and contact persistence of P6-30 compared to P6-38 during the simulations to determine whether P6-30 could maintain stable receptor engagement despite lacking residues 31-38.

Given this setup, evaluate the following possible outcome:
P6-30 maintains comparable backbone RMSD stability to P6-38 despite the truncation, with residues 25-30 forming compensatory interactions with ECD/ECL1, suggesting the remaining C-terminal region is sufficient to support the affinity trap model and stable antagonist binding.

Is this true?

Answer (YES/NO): YES